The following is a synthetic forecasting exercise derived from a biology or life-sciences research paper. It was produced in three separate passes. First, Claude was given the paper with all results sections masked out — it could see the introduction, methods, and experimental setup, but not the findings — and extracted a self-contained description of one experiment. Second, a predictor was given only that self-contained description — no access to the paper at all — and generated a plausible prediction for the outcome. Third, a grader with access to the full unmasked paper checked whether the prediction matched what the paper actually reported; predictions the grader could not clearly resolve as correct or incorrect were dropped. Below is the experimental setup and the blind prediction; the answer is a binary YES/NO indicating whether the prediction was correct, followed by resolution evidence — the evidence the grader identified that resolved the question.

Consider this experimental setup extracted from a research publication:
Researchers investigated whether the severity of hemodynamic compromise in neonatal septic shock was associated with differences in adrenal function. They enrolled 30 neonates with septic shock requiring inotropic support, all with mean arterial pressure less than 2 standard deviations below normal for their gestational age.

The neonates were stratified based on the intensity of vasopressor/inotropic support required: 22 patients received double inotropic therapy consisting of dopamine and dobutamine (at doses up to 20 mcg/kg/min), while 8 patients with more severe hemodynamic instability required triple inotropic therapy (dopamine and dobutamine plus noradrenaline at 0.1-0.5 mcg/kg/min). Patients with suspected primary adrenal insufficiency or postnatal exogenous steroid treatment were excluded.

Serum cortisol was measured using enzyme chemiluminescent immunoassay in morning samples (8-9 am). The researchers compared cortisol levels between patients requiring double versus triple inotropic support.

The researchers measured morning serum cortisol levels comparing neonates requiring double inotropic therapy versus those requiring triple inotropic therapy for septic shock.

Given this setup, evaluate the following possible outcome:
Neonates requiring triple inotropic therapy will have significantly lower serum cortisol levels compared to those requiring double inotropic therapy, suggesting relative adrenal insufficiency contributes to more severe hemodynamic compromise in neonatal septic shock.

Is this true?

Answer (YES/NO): NO